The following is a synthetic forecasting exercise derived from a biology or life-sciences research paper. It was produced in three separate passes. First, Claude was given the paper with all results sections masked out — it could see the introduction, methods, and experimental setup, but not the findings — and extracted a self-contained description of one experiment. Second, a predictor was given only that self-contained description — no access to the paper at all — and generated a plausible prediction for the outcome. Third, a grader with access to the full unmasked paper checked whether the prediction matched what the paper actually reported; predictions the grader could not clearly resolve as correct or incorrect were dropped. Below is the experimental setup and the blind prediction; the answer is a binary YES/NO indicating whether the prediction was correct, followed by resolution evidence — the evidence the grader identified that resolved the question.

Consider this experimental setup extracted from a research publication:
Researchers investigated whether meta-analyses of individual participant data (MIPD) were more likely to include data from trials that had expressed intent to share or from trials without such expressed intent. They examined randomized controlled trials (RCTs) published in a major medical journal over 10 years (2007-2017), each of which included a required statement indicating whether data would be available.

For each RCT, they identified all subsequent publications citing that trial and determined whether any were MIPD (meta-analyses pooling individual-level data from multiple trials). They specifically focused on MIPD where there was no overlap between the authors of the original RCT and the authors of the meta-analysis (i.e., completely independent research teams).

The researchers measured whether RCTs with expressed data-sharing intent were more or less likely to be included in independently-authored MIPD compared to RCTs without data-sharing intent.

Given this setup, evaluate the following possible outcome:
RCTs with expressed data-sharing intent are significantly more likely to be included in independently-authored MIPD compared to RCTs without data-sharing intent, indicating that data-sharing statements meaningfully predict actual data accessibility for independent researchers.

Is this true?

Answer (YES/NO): NO